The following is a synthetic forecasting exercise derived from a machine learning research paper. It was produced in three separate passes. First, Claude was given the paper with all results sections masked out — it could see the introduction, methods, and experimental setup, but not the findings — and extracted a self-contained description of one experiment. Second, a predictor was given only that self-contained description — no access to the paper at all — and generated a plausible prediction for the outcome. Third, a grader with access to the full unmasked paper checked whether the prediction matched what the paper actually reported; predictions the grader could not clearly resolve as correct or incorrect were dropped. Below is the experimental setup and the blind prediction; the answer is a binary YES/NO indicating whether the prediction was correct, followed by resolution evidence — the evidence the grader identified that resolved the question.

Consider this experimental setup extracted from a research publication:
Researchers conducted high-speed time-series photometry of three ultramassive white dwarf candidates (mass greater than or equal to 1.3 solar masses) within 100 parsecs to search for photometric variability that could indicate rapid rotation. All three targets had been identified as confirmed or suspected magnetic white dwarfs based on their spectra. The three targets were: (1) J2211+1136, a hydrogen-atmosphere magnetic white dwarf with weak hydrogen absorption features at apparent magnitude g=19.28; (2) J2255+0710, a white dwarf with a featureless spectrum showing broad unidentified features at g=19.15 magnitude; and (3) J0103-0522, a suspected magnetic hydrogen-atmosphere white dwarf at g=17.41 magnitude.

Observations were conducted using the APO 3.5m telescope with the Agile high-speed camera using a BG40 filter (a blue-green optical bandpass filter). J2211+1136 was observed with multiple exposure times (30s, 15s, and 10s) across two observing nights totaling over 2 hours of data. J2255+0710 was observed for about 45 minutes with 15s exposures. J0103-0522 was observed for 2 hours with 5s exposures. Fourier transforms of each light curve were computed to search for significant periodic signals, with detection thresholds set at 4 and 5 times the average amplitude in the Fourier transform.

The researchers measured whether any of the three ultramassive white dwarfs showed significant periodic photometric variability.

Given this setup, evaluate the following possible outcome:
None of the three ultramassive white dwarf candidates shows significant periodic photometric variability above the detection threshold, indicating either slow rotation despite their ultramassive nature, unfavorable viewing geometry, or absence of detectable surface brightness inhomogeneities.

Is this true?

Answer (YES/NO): NO